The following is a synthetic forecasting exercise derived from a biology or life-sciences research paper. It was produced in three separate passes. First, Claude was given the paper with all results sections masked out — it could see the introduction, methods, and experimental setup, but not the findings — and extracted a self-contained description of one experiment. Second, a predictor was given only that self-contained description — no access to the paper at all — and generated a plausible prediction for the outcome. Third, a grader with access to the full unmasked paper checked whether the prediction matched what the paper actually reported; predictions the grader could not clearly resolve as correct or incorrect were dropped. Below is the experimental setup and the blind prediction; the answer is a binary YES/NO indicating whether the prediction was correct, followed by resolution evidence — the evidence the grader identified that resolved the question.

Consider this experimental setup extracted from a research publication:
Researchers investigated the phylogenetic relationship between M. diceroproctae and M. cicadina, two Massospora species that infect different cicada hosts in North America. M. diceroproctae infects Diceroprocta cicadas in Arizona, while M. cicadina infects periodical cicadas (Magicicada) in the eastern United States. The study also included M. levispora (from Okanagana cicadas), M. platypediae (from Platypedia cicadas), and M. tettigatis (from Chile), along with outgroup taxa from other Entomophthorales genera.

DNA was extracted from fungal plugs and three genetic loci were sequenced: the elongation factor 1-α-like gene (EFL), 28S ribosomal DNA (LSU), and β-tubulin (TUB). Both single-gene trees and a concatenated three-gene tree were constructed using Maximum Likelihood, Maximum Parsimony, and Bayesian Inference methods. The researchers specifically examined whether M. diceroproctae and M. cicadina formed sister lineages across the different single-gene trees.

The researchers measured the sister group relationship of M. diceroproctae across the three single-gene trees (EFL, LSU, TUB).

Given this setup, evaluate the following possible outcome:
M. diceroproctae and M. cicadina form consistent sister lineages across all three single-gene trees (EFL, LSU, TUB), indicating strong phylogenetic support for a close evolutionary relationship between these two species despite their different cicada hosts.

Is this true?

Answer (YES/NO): YES